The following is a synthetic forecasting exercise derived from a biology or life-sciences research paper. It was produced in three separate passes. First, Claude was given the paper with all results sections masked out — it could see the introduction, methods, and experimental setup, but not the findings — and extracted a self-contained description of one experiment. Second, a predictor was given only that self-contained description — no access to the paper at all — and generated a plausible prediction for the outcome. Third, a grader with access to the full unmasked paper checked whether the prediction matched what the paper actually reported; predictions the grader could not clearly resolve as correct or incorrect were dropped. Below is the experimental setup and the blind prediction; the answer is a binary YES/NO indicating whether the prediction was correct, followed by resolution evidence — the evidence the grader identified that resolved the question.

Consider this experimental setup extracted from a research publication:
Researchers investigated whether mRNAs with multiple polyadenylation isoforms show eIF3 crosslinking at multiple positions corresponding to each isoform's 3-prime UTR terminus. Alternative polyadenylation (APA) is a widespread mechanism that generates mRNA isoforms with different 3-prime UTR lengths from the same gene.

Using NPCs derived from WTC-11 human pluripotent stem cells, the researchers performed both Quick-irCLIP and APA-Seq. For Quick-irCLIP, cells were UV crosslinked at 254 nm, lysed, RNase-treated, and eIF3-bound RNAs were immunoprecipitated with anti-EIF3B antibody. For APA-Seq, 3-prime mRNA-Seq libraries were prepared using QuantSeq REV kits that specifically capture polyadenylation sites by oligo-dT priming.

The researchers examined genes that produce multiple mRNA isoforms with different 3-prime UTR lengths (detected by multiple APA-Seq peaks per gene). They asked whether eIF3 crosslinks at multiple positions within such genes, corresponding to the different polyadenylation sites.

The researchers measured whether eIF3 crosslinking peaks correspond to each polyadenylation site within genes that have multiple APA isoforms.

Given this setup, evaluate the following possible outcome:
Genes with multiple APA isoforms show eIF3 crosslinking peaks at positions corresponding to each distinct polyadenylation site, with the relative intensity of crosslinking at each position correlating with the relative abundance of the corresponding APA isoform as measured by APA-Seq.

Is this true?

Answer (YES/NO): NO